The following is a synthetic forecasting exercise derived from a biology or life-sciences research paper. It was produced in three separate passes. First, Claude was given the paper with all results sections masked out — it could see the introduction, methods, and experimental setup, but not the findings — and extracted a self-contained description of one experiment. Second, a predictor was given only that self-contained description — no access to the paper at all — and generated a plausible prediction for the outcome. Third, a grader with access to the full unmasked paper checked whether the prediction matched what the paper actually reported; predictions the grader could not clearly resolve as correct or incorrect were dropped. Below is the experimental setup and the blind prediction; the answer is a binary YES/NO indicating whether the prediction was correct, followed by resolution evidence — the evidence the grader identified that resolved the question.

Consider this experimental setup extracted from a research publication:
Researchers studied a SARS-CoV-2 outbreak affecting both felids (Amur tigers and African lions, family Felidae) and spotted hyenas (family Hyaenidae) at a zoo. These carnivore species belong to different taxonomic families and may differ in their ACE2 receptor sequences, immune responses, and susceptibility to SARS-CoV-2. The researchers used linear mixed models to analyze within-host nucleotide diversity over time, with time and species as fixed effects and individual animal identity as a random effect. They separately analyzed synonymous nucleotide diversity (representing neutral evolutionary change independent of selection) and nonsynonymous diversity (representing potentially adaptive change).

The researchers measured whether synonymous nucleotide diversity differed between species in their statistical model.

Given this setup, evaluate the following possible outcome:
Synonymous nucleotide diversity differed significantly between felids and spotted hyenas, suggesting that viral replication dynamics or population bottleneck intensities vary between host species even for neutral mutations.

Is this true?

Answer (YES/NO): NO